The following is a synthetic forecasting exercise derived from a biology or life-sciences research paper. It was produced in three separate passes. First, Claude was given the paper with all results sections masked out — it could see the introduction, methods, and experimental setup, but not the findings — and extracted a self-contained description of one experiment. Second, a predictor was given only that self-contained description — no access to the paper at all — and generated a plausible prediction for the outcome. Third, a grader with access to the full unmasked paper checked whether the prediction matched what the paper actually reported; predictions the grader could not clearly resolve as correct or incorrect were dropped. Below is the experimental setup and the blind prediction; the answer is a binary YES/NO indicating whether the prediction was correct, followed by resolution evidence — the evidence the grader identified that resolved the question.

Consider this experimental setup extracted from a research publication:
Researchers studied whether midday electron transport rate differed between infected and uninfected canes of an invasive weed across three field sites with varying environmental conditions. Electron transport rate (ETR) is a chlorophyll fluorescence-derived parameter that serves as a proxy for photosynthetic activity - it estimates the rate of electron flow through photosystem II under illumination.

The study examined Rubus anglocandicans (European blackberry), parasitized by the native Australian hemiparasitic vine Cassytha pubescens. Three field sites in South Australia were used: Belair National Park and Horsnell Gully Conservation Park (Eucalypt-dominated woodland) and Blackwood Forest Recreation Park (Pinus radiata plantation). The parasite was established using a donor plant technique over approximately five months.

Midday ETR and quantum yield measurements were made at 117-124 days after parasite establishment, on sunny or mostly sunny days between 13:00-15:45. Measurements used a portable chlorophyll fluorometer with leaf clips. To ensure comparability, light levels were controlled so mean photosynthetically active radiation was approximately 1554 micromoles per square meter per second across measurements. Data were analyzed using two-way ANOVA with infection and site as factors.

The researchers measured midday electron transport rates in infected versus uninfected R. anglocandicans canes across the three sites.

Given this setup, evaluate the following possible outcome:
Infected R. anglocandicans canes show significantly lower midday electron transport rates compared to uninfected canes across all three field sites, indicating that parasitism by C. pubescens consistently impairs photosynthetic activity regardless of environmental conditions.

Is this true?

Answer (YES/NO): NO